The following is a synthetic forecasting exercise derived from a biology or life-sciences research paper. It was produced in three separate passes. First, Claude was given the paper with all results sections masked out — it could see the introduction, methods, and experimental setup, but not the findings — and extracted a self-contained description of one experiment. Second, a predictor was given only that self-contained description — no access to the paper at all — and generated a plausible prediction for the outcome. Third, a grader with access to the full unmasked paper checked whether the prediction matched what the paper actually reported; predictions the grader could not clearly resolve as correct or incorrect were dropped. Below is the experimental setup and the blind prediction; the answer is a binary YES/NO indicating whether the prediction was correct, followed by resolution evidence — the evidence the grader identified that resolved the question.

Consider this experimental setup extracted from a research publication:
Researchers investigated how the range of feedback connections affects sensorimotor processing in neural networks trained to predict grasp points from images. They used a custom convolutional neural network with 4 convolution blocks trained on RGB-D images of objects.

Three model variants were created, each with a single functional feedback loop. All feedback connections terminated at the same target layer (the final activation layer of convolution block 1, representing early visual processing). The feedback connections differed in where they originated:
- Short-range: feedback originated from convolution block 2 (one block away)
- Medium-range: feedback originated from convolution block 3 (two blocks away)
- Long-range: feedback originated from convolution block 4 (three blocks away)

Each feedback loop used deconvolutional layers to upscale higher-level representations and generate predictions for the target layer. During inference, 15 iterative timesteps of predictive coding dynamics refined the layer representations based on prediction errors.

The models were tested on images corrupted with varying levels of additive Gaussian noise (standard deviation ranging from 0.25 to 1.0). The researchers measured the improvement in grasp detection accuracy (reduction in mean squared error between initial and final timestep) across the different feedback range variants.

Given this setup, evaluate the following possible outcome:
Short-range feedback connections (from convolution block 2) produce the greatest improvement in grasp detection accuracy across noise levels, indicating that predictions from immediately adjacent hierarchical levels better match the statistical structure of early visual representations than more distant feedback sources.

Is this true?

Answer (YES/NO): NO